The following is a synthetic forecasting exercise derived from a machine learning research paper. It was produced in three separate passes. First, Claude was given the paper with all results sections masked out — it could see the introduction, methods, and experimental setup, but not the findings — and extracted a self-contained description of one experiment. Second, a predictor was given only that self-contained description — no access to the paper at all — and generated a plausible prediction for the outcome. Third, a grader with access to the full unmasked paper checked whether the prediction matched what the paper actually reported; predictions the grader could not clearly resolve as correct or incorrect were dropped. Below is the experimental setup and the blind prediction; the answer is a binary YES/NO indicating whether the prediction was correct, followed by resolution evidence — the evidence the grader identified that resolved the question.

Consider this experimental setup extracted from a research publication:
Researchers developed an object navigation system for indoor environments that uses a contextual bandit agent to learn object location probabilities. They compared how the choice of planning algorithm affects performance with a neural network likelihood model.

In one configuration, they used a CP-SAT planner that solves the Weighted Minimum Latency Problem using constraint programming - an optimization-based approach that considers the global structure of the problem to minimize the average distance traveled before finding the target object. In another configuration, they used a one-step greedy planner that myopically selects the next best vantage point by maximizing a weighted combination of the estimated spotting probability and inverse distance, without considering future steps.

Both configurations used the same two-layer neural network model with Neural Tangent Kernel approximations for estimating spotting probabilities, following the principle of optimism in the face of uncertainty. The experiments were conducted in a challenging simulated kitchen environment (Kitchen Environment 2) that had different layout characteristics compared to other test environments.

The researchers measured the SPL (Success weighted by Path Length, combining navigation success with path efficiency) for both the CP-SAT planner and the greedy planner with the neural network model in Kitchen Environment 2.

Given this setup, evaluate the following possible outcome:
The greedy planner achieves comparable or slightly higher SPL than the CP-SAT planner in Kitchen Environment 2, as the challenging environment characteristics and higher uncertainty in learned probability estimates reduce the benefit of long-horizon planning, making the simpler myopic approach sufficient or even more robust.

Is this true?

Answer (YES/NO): YES